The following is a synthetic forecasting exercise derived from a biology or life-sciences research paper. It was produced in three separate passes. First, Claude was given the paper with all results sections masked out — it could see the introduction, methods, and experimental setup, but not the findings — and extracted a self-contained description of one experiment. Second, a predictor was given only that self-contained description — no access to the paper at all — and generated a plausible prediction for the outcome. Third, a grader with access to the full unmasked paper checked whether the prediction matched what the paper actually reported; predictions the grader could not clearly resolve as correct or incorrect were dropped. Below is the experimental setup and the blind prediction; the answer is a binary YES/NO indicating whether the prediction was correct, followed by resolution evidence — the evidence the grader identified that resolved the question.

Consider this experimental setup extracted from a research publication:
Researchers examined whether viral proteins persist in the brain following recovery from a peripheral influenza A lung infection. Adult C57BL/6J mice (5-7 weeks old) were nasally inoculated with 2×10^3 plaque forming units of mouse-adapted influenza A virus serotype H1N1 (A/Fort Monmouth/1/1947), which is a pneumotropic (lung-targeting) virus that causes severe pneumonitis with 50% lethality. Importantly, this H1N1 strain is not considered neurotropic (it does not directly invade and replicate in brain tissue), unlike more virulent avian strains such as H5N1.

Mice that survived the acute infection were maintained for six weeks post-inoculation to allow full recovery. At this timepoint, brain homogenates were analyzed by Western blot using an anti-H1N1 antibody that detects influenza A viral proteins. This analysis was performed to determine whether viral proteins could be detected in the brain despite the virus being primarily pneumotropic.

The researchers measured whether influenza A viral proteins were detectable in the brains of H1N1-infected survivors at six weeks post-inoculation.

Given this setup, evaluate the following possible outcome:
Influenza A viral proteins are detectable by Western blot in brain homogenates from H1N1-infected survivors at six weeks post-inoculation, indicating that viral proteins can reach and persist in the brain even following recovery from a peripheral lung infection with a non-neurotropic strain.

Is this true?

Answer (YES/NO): NO